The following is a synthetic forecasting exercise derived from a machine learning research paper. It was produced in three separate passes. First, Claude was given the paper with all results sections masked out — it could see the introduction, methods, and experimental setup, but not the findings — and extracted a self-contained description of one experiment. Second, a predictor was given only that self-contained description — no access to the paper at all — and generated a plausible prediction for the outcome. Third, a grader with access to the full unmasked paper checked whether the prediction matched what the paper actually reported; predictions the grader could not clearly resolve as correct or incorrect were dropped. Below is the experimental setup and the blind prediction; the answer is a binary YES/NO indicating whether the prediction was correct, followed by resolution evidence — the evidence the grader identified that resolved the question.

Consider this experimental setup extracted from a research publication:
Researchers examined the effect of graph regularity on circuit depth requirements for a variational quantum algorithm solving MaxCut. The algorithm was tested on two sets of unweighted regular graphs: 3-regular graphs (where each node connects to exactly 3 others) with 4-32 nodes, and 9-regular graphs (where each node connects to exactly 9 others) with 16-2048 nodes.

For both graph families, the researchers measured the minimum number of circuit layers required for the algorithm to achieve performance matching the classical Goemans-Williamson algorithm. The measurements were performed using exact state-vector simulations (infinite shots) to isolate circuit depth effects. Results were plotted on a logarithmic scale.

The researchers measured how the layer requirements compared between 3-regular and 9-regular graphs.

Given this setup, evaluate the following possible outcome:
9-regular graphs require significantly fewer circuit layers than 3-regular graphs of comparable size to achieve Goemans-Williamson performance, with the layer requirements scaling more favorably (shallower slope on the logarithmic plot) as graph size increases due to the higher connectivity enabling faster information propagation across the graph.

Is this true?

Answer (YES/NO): NO